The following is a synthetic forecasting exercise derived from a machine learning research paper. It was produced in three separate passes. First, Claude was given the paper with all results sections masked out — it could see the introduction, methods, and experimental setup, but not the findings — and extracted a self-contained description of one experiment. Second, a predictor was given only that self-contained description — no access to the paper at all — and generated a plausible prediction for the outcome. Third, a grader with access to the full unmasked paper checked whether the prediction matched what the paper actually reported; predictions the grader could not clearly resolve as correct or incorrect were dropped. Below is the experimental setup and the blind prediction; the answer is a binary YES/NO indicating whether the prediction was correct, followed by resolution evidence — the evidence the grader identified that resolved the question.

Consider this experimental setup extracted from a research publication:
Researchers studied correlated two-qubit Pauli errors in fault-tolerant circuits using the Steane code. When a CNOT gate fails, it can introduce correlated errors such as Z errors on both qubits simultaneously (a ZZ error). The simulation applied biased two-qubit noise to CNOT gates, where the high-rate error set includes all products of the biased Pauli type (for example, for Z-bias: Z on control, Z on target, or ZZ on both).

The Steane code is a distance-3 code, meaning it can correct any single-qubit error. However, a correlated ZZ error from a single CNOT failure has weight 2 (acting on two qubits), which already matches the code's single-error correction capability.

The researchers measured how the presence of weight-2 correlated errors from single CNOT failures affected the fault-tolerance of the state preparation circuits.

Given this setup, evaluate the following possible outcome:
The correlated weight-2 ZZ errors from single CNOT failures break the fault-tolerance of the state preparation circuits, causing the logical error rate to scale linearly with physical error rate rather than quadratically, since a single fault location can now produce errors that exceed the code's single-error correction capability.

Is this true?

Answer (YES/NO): NO